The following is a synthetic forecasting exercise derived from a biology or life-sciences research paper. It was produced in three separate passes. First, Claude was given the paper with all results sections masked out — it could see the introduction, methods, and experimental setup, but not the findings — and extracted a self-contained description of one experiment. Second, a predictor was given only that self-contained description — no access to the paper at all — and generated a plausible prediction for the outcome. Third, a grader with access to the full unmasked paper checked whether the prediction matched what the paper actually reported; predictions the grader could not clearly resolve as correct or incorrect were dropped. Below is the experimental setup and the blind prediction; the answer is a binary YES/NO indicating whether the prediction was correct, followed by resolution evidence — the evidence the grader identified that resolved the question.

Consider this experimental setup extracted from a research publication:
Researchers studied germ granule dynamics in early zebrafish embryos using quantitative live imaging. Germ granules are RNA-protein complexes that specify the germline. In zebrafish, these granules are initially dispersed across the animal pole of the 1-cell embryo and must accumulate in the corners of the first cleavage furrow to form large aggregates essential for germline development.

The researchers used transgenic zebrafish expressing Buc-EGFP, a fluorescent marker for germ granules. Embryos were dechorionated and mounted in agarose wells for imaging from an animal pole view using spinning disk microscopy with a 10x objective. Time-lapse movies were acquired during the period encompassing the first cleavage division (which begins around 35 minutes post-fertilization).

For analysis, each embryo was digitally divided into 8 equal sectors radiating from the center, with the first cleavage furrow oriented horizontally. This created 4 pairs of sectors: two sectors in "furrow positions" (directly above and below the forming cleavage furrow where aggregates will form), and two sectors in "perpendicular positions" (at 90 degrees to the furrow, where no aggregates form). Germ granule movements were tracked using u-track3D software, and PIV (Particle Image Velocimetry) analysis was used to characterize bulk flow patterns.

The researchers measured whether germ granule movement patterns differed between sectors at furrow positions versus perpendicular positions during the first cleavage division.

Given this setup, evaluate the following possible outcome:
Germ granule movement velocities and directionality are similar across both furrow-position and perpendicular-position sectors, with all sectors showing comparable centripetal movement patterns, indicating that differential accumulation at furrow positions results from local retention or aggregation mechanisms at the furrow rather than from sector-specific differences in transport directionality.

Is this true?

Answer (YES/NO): NO